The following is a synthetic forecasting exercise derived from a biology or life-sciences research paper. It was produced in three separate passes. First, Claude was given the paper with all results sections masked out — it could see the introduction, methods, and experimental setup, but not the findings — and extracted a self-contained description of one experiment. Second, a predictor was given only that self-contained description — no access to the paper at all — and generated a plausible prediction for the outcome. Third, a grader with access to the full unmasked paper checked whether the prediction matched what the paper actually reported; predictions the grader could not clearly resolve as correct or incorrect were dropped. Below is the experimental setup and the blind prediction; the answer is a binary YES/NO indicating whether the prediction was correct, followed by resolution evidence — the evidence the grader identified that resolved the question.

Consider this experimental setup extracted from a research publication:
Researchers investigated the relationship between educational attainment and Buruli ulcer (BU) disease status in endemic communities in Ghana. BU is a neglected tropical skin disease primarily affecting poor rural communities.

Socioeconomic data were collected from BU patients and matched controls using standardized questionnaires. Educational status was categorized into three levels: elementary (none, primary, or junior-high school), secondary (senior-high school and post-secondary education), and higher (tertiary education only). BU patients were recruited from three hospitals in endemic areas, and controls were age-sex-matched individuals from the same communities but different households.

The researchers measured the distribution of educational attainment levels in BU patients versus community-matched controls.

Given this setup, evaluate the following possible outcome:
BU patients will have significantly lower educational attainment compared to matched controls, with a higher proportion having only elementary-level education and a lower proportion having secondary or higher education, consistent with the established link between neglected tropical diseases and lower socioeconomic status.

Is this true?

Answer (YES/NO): NO